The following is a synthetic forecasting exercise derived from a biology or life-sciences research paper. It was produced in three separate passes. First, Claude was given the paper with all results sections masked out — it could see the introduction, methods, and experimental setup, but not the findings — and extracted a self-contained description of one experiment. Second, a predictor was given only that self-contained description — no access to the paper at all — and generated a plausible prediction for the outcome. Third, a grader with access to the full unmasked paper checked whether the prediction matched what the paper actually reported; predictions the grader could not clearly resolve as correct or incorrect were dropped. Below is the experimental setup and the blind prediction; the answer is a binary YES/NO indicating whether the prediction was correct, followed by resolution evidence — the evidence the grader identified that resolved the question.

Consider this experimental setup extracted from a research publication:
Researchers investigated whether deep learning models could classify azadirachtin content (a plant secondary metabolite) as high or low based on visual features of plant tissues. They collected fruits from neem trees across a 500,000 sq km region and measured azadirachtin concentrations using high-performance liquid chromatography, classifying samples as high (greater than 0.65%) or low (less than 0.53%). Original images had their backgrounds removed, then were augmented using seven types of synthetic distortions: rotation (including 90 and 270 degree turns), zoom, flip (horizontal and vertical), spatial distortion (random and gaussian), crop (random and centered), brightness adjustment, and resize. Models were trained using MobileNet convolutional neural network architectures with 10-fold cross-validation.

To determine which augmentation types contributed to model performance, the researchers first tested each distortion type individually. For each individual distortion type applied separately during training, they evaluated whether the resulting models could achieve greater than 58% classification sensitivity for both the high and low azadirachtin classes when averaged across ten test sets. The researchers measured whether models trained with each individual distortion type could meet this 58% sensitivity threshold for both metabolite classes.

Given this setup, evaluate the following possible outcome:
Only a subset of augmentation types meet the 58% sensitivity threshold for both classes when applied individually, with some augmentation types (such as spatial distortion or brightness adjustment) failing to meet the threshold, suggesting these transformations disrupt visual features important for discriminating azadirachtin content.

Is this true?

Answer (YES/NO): NO